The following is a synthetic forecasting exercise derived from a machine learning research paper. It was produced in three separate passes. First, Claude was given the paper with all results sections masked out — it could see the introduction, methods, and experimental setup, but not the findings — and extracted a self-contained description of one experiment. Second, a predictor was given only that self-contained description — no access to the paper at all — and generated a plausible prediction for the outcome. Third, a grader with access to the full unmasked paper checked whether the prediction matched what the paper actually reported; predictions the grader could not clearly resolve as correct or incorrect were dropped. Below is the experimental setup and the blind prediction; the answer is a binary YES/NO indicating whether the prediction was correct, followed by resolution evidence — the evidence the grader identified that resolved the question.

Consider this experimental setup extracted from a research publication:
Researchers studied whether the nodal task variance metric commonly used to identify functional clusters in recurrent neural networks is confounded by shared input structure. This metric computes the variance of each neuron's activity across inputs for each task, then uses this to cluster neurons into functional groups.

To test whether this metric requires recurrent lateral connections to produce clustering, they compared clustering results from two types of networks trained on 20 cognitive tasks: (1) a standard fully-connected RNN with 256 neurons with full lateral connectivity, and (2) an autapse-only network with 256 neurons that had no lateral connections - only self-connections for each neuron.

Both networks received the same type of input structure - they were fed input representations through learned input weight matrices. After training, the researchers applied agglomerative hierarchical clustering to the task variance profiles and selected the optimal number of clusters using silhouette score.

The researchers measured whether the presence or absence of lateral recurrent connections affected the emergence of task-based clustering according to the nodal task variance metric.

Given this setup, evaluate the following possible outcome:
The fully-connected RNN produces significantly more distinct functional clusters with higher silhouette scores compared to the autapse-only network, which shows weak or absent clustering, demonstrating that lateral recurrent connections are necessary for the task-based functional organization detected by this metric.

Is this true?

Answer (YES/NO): NO